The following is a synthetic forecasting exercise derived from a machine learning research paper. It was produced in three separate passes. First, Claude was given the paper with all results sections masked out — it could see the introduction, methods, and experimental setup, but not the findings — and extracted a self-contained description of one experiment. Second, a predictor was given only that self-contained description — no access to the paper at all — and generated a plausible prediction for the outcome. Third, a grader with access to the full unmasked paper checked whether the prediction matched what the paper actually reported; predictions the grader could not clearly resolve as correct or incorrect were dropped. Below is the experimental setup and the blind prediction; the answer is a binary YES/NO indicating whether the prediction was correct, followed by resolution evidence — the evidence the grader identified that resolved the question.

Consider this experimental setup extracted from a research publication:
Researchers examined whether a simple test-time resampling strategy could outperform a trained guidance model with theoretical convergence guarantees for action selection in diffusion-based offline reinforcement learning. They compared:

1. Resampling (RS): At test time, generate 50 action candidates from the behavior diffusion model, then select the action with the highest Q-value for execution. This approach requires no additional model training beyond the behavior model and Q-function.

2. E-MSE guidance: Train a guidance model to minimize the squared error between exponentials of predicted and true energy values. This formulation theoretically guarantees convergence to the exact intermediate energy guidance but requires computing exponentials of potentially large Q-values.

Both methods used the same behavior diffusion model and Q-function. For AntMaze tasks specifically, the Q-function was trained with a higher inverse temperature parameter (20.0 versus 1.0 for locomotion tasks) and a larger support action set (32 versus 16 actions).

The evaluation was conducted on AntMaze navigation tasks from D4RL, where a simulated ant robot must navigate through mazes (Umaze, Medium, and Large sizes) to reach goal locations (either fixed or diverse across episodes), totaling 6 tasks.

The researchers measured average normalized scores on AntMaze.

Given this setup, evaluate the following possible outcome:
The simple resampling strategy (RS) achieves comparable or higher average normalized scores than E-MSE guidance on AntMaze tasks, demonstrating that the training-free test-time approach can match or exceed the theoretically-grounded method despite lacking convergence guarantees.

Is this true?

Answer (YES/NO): YES